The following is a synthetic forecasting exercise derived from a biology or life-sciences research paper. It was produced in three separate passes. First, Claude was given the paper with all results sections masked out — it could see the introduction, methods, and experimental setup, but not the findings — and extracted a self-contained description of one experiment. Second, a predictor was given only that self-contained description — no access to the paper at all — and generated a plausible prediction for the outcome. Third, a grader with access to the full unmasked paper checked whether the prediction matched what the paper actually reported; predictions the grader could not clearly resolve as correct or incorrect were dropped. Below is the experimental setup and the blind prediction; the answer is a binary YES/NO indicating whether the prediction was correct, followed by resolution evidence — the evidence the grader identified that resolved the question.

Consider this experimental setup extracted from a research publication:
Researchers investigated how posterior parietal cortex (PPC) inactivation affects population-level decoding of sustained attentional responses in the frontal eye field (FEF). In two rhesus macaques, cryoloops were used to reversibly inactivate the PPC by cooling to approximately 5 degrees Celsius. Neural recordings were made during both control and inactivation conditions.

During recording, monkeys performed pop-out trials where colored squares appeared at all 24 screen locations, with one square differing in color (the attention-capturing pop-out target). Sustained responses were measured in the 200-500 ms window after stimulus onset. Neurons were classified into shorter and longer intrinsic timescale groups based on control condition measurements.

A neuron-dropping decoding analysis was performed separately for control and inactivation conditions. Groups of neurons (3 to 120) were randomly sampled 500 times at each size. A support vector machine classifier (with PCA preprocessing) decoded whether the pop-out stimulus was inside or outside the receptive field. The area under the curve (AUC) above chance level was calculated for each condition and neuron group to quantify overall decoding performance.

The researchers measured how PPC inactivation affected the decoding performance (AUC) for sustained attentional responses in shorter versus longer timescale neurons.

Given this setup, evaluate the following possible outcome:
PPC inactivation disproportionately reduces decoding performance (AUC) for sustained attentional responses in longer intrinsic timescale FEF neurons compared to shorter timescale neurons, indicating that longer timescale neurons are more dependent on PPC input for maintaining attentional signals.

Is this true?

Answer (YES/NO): YES